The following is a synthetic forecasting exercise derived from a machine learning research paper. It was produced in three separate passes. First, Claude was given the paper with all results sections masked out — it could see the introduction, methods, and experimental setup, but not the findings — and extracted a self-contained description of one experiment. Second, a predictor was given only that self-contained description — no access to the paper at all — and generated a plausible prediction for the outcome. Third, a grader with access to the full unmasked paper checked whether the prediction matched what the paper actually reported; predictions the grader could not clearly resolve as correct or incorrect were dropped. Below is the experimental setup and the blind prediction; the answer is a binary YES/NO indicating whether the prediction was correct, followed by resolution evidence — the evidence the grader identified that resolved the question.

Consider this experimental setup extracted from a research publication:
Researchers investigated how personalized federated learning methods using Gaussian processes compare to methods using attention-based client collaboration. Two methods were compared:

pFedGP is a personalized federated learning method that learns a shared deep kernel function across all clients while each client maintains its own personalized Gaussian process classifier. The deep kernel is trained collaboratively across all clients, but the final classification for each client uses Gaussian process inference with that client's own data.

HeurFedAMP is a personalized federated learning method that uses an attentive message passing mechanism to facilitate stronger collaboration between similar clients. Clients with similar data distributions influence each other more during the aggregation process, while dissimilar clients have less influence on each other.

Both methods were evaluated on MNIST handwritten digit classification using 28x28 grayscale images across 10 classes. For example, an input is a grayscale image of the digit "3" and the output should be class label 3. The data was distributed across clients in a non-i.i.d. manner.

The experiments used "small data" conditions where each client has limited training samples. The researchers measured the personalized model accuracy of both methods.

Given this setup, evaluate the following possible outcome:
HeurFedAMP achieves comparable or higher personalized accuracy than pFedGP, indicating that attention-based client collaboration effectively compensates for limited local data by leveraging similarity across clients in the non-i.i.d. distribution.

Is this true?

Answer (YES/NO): YES